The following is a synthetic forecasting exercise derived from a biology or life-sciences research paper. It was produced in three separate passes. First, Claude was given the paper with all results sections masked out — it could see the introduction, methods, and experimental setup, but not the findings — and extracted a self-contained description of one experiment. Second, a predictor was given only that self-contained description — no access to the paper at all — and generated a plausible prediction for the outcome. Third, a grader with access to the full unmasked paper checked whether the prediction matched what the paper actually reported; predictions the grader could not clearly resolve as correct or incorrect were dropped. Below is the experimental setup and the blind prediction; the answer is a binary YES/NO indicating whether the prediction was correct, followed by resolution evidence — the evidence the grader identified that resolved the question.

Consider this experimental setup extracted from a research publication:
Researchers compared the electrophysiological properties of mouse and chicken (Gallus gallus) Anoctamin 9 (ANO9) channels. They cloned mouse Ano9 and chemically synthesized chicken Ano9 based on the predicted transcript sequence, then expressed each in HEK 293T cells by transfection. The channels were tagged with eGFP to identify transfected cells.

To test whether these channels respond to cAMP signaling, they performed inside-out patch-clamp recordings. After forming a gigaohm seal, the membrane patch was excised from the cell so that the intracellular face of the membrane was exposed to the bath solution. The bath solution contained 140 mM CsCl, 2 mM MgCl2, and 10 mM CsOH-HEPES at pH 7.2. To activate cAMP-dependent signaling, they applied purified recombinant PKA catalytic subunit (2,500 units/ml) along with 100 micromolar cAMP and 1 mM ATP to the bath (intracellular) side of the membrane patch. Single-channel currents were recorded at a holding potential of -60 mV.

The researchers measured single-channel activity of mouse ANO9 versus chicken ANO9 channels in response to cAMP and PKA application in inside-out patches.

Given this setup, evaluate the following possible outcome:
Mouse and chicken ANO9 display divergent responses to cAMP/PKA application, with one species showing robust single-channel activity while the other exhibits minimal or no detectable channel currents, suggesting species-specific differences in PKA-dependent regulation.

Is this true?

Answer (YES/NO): YES